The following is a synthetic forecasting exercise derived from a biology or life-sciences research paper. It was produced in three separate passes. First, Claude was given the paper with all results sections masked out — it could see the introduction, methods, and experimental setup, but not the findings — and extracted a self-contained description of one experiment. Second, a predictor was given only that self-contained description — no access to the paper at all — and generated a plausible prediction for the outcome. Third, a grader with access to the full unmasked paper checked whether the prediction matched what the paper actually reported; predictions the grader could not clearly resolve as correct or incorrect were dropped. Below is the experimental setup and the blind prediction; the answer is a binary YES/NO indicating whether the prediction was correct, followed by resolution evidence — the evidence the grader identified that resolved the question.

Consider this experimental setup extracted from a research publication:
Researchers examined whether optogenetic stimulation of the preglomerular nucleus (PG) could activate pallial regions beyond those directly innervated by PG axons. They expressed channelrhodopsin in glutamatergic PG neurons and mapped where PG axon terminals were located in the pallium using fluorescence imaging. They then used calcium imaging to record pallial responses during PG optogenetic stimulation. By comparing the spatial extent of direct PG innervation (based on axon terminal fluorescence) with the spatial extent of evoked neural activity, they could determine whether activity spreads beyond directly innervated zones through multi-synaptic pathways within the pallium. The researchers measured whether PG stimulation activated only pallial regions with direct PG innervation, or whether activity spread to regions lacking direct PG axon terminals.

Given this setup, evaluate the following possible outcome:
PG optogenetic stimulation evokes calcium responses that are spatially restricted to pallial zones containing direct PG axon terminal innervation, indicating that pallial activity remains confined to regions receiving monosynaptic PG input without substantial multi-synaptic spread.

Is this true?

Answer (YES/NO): NO